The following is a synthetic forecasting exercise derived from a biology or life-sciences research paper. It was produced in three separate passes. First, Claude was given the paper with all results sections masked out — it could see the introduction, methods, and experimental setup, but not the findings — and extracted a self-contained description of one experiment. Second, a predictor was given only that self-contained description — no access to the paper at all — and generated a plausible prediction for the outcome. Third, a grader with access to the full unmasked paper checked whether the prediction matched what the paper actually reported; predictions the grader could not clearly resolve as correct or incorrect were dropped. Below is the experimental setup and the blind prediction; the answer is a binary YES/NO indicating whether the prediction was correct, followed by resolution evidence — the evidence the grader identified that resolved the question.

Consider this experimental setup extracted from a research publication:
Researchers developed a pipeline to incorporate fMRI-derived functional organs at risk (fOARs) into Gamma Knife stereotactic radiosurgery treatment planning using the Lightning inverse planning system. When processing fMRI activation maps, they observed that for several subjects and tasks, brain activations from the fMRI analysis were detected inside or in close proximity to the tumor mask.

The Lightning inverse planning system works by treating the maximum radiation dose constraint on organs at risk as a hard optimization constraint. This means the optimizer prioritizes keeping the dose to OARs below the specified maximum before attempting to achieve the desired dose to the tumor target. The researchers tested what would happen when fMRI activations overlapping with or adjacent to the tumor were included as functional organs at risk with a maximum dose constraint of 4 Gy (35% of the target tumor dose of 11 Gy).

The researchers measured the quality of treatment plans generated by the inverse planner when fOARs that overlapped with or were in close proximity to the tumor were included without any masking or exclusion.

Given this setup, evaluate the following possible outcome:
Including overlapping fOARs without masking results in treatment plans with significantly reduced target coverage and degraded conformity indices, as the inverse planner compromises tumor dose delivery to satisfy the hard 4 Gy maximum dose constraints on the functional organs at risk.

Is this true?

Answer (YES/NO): YES